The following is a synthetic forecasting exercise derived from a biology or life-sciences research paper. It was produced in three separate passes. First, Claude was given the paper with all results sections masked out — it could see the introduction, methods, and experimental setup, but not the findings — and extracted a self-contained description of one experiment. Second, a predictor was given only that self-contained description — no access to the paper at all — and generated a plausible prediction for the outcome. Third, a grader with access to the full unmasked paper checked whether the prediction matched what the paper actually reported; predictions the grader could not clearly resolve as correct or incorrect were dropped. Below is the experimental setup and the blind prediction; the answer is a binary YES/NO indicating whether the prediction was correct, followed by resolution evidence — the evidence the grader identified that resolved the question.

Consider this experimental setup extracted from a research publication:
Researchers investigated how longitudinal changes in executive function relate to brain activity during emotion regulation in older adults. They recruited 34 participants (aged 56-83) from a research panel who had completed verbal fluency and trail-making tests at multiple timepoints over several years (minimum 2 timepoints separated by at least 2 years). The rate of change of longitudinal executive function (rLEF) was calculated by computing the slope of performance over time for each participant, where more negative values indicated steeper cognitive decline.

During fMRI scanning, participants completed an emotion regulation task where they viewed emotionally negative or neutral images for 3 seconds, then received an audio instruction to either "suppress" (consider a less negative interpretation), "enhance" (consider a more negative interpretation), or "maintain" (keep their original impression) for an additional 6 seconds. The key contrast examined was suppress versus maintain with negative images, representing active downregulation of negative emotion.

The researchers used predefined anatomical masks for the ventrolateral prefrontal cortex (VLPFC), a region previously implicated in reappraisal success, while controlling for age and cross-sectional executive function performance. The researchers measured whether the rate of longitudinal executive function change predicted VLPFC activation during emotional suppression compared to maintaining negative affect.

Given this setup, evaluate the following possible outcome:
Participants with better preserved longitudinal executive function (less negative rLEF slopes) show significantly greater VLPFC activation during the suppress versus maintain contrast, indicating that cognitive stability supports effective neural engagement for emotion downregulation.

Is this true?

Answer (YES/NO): NO